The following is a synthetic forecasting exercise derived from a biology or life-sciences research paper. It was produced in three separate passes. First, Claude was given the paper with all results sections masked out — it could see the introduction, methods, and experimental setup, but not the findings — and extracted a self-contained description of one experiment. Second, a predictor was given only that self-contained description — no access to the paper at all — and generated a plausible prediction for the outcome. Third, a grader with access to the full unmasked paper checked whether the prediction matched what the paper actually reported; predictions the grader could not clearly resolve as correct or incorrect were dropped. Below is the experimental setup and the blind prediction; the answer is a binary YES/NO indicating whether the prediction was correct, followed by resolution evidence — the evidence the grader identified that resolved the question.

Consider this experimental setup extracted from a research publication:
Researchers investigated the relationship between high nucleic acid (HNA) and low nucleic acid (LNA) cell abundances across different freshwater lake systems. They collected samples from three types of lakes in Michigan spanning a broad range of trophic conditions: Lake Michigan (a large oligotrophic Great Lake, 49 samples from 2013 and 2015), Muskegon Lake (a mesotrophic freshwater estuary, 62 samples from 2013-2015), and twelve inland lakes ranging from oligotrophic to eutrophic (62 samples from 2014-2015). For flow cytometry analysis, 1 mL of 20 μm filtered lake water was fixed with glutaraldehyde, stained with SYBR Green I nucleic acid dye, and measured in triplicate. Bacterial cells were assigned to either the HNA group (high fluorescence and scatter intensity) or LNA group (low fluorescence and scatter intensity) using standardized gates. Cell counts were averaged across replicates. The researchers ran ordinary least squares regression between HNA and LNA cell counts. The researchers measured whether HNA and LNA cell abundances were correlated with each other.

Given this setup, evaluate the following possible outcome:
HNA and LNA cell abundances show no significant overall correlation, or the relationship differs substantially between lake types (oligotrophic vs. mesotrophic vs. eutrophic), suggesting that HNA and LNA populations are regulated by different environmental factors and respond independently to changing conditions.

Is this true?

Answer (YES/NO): YES